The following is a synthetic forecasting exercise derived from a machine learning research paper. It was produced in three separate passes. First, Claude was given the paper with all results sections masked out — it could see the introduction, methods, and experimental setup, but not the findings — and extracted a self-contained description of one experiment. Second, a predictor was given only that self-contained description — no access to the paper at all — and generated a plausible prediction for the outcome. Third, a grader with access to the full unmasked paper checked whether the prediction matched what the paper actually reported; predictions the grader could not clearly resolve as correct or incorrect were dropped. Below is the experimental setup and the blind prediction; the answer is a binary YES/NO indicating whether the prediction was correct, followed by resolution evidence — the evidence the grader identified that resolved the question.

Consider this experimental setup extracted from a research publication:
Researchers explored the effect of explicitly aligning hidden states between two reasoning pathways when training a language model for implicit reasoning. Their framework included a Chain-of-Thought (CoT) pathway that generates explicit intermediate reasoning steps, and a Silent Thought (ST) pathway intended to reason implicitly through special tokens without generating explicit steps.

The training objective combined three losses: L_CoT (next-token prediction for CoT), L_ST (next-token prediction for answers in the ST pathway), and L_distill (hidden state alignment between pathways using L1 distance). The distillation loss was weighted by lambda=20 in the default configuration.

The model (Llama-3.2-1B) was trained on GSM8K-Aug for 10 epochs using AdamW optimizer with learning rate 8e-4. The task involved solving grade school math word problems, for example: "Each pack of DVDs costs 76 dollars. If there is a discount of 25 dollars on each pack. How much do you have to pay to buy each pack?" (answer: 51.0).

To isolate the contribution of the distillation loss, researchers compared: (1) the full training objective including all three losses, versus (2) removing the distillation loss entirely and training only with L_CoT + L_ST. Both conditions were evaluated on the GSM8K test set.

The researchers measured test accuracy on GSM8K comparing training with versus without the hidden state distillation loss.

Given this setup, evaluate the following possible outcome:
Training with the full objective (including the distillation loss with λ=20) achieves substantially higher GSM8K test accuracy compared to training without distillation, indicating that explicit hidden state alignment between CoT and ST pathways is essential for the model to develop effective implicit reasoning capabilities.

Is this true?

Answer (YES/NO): YES